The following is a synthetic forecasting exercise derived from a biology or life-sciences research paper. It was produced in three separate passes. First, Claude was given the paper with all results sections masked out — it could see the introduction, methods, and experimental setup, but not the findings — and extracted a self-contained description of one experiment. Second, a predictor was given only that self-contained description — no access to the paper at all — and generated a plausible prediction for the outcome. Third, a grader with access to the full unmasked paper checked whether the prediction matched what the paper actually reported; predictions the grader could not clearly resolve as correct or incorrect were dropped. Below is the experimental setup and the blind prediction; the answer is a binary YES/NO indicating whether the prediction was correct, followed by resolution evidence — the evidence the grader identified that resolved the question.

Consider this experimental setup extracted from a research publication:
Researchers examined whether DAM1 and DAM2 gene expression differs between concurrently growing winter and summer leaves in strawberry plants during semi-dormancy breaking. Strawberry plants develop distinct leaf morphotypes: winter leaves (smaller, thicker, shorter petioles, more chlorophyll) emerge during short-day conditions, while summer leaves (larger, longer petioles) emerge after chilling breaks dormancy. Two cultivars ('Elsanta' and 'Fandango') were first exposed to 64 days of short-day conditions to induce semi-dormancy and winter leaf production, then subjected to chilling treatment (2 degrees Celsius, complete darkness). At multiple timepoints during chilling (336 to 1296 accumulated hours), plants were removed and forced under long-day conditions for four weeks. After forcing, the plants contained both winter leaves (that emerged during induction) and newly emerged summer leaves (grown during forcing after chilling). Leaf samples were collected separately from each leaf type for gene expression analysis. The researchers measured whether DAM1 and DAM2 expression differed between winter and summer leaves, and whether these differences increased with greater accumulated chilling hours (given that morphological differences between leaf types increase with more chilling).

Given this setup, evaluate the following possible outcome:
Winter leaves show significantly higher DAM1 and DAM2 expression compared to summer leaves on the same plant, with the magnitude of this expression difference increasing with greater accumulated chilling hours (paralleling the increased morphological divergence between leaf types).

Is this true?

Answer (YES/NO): NO